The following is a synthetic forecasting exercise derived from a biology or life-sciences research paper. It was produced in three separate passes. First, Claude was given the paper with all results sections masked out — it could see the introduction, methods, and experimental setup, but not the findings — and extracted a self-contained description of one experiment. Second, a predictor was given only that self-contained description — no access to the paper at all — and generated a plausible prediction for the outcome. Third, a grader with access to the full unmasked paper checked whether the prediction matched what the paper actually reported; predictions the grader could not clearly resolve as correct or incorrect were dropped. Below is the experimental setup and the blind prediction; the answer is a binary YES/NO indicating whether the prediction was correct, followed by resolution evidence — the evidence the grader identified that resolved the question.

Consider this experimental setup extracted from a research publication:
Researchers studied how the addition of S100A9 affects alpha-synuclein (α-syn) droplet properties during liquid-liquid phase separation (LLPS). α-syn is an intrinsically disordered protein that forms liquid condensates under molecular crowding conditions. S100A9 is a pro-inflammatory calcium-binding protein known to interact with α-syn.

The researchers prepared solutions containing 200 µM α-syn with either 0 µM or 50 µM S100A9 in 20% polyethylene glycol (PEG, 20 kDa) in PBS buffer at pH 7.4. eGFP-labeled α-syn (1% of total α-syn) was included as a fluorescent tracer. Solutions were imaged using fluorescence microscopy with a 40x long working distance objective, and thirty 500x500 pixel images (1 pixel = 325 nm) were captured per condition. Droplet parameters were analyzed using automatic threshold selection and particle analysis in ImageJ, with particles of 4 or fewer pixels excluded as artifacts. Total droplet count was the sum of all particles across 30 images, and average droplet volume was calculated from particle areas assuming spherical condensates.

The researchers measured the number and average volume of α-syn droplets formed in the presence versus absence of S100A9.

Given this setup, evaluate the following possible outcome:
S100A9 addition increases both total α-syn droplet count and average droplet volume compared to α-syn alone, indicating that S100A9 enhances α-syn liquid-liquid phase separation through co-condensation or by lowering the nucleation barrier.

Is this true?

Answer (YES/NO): NO